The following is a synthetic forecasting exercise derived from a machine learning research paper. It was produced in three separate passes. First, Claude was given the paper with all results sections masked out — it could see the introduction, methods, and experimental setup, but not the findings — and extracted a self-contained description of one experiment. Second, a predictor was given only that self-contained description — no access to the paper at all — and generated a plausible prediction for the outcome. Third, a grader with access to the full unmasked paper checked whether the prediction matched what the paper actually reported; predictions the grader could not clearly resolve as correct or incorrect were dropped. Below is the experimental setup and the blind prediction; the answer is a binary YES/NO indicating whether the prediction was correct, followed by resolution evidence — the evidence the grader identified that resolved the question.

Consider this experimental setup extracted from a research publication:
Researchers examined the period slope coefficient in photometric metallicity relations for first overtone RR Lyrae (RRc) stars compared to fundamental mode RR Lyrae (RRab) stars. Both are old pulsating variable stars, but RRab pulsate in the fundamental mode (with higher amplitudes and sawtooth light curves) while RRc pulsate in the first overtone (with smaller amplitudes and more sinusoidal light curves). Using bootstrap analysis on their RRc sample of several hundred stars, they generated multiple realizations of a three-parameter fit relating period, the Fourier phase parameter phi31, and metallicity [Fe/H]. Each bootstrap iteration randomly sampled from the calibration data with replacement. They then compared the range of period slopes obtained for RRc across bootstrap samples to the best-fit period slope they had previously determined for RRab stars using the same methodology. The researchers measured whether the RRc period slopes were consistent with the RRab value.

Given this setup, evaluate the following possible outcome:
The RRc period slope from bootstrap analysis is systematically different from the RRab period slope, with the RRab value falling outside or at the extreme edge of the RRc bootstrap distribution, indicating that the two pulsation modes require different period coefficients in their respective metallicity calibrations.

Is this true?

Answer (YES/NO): NO